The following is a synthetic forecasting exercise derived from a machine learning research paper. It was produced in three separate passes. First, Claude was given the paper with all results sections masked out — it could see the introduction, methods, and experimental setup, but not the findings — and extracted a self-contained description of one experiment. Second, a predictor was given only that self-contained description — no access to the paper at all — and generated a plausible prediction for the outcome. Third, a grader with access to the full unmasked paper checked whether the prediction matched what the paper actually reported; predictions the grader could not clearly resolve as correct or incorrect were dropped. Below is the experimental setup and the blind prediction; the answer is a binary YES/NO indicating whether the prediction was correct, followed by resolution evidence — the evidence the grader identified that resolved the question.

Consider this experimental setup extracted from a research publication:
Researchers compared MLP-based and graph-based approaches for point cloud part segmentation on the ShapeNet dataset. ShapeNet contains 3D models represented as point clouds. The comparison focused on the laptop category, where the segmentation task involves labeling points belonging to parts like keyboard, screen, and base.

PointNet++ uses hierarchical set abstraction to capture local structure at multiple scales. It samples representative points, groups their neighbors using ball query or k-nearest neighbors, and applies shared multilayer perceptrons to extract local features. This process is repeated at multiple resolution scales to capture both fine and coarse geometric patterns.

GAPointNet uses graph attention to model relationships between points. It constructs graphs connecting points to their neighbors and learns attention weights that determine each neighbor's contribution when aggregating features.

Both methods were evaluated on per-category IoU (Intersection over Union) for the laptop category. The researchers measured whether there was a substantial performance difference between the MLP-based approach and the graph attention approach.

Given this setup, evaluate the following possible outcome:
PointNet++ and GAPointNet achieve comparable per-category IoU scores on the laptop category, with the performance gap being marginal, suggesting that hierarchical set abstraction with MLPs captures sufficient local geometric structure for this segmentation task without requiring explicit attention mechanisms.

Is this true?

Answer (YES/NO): YES